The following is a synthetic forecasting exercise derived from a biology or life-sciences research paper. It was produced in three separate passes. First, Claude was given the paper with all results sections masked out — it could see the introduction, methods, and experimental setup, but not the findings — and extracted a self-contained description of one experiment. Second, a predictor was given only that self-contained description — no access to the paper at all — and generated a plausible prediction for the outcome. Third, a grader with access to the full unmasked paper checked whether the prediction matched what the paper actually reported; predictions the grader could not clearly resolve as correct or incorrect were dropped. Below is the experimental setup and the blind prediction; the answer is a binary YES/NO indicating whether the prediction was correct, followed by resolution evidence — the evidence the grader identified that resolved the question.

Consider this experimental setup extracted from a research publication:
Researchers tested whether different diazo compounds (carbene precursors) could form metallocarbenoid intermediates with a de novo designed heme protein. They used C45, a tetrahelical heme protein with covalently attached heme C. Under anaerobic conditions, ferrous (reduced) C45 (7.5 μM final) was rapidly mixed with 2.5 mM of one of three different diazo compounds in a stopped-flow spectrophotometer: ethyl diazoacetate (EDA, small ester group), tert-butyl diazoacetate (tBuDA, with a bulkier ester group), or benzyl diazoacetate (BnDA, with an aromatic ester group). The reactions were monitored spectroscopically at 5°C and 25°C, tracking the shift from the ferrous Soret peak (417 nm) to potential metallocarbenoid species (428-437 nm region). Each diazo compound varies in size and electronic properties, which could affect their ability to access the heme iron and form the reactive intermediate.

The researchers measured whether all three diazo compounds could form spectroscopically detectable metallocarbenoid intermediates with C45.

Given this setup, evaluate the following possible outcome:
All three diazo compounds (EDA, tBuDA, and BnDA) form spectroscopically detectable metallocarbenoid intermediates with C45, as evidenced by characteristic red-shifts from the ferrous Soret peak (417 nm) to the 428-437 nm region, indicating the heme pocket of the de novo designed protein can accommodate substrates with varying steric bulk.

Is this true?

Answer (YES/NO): YES